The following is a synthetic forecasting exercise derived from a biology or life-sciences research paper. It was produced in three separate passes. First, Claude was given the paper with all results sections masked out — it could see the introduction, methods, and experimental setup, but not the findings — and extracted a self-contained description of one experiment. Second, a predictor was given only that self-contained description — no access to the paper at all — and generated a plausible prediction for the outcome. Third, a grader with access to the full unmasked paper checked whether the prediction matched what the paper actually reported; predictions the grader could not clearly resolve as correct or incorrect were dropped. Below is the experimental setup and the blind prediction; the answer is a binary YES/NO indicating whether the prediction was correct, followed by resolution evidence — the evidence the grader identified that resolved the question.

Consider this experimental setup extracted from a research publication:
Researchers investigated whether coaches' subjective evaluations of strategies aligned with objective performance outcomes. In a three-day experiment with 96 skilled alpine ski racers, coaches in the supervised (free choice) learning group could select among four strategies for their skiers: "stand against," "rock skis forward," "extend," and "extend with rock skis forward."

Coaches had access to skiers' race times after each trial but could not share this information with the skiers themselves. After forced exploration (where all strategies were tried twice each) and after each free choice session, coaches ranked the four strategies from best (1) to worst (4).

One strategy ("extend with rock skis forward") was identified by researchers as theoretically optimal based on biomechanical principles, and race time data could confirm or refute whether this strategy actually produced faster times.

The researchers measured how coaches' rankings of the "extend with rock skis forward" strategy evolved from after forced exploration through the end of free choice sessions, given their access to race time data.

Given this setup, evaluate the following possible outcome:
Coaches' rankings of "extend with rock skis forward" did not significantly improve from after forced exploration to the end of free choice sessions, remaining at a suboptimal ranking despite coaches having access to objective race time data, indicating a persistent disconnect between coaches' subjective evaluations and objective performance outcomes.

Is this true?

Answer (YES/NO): NO